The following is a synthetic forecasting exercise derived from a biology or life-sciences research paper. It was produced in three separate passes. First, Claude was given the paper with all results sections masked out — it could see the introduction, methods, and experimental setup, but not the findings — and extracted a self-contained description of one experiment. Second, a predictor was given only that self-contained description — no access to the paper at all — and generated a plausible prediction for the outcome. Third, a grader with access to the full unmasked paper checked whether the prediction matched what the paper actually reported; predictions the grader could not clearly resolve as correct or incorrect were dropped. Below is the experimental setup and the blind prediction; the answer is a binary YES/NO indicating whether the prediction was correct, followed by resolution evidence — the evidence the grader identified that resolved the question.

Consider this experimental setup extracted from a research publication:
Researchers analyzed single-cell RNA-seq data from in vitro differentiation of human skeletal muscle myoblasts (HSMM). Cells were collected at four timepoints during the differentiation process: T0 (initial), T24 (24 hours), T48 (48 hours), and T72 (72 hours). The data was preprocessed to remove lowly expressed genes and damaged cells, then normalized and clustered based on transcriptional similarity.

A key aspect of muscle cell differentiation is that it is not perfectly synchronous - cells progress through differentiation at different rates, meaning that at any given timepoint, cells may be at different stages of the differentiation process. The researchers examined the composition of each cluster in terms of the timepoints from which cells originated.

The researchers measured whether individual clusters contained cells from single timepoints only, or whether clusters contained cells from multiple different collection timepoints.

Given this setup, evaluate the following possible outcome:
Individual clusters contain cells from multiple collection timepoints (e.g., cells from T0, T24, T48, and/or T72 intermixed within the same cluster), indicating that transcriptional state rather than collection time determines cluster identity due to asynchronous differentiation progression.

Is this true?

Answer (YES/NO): YES